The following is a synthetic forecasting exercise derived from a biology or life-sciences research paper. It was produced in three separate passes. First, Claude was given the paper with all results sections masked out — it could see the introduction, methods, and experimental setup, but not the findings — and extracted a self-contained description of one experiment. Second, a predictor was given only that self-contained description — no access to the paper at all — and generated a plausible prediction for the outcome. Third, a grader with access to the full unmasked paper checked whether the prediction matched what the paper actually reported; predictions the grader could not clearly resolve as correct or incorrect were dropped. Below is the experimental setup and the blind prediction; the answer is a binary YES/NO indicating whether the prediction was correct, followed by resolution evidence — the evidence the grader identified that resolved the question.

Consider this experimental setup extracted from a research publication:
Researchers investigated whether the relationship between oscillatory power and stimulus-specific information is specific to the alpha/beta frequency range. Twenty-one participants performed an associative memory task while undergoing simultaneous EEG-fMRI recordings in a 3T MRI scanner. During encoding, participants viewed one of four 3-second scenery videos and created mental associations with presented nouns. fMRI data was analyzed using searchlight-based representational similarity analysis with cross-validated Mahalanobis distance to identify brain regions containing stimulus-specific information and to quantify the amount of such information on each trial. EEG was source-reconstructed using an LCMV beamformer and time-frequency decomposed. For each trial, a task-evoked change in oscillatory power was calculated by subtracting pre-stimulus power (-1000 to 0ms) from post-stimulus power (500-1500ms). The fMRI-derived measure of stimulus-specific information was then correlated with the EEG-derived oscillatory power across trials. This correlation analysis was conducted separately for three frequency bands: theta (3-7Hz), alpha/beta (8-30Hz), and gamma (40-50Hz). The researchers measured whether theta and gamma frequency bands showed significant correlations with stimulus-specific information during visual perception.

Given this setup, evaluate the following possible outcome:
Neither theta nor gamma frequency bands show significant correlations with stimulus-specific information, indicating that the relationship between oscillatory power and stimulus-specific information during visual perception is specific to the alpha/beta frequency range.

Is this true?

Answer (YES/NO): YES